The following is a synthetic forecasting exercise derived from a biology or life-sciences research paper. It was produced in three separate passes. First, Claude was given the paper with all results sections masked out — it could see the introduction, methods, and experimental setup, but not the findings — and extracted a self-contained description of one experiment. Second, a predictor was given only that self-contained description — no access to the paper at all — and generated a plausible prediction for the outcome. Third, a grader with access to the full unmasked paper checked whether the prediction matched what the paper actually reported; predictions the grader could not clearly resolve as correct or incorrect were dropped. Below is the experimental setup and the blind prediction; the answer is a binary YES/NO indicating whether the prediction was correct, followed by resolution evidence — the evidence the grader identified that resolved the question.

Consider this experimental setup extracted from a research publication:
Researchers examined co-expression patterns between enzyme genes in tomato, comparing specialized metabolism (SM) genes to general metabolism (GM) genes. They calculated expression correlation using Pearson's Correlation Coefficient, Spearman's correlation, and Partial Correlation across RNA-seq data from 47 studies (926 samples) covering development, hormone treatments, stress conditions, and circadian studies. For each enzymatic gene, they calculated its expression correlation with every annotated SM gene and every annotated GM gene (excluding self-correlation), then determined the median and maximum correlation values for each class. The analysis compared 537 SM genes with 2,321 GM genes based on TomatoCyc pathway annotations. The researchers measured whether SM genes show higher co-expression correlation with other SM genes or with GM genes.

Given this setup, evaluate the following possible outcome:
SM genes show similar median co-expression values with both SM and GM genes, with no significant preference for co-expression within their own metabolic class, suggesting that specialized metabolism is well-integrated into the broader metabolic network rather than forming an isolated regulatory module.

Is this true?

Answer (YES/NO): NO